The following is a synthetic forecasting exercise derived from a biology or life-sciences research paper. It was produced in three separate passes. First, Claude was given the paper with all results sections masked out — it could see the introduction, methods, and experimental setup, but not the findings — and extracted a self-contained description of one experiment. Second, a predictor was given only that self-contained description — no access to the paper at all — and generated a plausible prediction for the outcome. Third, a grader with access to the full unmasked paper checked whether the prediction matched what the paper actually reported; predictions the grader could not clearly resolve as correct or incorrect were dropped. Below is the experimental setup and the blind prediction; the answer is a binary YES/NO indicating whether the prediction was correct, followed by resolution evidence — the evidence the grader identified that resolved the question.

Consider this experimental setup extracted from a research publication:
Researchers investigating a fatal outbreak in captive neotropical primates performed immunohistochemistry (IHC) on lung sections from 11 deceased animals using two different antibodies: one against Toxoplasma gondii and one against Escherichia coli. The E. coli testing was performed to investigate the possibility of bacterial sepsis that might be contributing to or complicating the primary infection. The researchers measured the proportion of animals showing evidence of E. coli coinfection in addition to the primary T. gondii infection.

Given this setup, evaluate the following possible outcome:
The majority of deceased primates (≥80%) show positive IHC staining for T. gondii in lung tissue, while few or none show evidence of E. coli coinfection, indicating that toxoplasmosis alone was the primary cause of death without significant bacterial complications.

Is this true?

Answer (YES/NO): NO